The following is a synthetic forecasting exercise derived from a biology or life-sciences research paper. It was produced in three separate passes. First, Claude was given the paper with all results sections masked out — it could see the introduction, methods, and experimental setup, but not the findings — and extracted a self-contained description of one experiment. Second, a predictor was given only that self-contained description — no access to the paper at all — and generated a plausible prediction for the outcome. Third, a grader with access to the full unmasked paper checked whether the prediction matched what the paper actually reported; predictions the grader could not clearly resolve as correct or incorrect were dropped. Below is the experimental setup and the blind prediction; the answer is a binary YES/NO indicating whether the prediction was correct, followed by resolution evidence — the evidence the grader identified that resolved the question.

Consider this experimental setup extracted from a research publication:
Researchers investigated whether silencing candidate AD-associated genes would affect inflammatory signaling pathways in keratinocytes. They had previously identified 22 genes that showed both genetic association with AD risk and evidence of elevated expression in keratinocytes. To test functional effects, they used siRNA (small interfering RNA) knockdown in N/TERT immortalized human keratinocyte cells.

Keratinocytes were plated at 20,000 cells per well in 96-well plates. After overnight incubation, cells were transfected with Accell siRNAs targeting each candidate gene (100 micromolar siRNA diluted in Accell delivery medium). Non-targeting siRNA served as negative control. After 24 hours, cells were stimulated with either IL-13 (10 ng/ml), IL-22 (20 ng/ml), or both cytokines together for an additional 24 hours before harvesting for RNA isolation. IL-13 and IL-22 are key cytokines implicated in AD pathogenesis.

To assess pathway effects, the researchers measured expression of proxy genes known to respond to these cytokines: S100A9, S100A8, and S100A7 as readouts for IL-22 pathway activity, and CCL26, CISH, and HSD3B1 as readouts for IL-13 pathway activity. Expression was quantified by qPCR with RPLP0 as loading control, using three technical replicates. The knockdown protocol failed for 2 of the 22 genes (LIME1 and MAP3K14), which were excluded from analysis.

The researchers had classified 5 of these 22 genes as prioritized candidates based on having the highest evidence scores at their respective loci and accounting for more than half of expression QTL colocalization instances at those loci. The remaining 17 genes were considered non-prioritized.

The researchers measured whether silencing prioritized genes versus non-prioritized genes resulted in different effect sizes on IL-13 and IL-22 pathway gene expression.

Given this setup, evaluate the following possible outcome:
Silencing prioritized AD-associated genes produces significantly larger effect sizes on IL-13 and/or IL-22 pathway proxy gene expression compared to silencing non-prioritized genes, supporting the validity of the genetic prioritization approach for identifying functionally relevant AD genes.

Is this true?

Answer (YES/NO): YES